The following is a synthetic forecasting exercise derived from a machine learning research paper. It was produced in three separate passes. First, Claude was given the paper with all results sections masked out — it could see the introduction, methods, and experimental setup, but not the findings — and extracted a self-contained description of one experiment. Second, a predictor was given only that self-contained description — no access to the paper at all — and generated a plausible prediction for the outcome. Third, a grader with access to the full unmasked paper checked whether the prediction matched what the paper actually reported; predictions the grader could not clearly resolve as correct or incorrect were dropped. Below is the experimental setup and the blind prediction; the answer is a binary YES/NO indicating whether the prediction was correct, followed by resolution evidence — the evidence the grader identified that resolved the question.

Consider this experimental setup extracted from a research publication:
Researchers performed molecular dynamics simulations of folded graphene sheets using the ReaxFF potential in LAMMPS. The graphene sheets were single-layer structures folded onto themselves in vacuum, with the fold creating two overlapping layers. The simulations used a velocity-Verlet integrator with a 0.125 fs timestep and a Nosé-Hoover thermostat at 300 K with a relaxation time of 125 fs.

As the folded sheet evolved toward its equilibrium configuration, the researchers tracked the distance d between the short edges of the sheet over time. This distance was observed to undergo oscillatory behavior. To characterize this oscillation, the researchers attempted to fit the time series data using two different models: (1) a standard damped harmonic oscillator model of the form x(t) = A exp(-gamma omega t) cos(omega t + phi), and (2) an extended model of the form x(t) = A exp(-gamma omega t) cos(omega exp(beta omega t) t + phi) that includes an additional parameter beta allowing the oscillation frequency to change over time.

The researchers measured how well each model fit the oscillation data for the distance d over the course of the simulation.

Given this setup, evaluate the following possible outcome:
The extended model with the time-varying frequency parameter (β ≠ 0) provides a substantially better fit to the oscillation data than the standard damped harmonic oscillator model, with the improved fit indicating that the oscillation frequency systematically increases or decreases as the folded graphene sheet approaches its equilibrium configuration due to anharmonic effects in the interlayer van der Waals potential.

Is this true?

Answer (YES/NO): NO